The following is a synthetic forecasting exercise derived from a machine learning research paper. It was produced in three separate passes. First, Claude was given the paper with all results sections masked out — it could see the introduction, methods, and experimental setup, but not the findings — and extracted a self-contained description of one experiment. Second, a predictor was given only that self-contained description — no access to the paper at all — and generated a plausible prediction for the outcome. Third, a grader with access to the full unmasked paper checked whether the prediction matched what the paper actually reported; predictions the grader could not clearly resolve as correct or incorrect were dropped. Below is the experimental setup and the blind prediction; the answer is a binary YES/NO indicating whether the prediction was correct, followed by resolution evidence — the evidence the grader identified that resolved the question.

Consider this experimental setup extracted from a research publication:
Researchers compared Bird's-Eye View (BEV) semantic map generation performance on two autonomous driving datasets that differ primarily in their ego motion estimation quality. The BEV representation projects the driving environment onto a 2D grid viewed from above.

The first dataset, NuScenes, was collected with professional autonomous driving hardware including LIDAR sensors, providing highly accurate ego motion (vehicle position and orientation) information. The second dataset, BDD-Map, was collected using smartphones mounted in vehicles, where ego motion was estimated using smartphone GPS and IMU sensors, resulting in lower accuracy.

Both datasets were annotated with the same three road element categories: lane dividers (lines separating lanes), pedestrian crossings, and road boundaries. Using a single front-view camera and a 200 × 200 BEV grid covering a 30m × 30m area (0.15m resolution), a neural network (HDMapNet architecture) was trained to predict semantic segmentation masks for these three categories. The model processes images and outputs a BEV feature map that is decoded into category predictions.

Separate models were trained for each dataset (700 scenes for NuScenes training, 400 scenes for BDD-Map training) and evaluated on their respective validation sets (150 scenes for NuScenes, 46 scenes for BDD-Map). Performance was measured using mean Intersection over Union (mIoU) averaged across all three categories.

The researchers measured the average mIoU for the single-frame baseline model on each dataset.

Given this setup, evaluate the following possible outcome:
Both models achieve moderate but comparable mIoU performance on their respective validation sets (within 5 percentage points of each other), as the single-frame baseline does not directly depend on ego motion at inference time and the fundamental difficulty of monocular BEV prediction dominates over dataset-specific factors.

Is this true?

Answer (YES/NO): NO